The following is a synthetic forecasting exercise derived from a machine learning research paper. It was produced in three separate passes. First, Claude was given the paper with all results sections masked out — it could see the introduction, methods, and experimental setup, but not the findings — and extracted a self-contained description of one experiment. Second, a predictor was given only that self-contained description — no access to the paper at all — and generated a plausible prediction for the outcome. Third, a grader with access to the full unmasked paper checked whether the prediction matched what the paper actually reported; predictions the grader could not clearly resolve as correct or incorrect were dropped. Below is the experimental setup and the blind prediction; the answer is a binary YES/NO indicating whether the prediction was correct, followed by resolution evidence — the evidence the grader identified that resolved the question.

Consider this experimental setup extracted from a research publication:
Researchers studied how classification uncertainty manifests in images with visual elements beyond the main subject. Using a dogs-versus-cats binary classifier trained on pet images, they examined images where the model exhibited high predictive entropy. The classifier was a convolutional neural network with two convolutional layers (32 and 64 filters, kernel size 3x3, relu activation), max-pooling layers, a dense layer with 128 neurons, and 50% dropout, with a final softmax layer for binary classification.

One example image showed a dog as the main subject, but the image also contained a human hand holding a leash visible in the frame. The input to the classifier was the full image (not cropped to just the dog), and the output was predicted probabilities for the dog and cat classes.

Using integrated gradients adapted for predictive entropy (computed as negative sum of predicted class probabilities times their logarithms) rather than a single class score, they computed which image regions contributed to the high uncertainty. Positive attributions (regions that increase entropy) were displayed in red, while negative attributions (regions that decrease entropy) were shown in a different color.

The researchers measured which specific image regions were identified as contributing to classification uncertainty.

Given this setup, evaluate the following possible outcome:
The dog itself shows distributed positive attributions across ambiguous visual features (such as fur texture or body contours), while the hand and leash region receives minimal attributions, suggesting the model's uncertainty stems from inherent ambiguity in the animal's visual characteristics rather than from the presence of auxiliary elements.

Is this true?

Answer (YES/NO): NO